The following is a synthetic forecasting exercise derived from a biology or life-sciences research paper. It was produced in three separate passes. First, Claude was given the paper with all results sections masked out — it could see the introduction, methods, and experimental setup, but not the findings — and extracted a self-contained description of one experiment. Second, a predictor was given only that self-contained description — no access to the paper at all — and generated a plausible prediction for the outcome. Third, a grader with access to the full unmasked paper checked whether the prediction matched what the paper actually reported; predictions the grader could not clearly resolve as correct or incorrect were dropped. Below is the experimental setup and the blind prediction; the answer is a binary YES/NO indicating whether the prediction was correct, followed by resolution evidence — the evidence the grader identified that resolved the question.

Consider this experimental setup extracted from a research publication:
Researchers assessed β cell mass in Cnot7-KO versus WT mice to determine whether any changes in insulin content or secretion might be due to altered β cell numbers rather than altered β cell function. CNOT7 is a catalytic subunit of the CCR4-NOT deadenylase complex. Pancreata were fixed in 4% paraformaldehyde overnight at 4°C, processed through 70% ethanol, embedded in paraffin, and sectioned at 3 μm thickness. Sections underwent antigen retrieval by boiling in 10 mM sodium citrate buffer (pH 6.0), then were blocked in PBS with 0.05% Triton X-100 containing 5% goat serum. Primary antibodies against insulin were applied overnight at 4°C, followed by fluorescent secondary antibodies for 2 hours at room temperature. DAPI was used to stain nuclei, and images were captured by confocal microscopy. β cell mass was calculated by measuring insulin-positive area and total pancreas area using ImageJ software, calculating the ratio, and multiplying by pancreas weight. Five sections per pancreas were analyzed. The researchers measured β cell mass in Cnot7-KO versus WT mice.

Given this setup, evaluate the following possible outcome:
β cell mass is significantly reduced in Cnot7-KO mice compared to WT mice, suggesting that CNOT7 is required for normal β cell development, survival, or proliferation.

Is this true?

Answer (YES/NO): NO